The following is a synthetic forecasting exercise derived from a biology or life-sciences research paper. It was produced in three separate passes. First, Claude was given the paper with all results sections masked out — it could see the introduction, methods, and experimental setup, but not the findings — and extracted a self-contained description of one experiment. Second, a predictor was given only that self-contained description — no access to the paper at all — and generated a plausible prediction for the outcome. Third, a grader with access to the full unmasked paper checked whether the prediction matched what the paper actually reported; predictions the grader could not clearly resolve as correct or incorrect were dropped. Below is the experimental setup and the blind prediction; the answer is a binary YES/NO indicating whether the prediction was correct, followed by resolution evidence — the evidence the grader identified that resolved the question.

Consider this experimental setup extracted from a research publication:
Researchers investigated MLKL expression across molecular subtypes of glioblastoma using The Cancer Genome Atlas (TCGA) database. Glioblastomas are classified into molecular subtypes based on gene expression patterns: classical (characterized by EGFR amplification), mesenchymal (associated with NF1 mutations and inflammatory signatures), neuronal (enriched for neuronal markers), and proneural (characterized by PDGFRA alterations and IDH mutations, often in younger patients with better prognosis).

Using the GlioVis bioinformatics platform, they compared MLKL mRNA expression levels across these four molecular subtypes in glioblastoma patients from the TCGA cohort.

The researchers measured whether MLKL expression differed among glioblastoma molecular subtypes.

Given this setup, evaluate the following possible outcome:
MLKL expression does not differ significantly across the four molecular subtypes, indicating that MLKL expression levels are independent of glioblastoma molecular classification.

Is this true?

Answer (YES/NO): NO